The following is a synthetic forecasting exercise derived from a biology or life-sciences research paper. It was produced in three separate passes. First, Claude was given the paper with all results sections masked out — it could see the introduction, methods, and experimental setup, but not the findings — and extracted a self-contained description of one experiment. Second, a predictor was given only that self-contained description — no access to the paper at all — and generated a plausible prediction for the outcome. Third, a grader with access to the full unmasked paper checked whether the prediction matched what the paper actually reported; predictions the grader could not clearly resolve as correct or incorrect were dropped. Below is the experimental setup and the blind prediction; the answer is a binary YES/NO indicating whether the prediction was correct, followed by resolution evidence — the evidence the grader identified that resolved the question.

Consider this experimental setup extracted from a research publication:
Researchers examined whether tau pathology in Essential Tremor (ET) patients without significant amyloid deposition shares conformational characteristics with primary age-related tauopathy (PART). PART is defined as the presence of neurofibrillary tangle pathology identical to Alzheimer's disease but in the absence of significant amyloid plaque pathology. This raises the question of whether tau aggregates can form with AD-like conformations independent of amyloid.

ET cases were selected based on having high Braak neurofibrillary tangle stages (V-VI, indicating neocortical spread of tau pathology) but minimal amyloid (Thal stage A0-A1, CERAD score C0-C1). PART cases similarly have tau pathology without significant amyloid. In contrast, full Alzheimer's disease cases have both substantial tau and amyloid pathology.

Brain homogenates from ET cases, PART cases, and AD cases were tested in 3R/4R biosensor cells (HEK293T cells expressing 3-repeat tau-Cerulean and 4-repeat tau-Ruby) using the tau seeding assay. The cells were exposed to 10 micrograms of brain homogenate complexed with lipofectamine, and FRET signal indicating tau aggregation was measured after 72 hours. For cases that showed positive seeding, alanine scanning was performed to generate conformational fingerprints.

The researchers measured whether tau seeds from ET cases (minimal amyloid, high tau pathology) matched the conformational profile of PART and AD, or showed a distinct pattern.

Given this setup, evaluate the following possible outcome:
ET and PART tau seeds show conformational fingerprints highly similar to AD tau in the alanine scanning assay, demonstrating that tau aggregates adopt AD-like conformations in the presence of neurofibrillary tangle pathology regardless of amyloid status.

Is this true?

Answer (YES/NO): YES